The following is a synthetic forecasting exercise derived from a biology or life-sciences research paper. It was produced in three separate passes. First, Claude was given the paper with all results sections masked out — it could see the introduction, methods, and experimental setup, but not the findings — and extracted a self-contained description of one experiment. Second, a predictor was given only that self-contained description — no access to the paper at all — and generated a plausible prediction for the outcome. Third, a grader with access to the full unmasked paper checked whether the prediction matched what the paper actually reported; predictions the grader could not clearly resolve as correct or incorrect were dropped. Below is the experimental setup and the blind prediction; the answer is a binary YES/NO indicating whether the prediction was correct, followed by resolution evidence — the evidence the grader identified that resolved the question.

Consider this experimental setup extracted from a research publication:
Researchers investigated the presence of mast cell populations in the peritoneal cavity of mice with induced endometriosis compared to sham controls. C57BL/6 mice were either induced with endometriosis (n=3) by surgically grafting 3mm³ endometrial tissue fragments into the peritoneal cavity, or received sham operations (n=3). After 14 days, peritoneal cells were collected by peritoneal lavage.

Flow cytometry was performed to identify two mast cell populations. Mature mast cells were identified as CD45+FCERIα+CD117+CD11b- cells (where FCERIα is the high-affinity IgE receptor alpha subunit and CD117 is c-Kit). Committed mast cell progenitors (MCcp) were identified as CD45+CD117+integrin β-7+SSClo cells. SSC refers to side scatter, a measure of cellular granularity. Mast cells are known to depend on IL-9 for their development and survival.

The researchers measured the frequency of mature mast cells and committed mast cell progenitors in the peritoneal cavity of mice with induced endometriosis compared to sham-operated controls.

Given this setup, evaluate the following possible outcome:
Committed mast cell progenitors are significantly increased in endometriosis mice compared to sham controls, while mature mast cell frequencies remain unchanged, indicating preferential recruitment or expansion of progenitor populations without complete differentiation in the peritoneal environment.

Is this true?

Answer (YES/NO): NO